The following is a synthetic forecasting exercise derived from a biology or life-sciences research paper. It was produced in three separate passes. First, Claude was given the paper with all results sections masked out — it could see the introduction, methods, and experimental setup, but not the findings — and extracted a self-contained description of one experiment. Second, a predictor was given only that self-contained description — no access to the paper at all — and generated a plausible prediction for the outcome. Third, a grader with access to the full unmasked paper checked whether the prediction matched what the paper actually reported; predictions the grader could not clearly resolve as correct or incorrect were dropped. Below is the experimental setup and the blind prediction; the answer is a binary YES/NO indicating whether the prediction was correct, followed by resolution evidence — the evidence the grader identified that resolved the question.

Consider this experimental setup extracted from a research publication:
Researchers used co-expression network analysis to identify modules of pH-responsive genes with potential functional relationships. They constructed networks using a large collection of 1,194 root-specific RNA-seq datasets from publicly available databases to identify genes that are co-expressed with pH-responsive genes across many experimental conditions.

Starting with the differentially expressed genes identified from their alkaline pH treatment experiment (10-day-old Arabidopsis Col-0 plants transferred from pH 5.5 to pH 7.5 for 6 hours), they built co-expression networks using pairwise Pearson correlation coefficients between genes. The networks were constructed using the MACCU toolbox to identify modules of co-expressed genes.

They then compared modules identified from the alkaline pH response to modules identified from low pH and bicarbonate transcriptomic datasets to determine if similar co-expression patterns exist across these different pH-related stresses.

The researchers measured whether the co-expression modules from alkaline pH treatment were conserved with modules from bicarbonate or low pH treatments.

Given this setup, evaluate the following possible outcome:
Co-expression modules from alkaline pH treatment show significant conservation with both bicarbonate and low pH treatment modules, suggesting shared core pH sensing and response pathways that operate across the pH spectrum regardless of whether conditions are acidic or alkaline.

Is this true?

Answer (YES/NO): YES